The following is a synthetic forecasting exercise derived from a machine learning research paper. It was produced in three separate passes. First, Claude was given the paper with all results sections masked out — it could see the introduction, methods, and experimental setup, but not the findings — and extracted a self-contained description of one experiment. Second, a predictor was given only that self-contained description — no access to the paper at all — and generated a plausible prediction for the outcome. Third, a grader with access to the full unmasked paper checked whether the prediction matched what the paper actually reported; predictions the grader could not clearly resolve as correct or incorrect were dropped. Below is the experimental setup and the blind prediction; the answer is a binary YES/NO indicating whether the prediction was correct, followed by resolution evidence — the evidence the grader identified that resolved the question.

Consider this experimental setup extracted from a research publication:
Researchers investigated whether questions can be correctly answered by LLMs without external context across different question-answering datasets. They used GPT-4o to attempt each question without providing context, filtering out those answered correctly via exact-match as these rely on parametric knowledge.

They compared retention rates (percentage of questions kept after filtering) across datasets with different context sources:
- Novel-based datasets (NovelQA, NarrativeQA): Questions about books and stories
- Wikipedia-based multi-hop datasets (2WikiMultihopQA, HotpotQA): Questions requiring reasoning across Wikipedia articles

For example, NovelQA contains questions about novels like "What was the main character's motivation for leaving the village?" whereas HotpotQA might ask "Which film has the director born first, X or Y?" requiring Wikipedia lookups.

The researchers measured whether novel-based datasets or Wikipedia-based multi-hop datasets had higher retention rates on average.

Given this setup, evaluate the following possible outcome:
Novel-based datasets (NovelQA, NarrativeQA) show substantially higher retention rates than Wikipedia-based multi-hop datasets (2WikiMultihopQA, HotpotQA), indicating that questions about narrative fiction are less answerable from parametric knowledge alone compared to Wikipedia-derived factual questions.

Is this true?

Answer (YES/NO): NO